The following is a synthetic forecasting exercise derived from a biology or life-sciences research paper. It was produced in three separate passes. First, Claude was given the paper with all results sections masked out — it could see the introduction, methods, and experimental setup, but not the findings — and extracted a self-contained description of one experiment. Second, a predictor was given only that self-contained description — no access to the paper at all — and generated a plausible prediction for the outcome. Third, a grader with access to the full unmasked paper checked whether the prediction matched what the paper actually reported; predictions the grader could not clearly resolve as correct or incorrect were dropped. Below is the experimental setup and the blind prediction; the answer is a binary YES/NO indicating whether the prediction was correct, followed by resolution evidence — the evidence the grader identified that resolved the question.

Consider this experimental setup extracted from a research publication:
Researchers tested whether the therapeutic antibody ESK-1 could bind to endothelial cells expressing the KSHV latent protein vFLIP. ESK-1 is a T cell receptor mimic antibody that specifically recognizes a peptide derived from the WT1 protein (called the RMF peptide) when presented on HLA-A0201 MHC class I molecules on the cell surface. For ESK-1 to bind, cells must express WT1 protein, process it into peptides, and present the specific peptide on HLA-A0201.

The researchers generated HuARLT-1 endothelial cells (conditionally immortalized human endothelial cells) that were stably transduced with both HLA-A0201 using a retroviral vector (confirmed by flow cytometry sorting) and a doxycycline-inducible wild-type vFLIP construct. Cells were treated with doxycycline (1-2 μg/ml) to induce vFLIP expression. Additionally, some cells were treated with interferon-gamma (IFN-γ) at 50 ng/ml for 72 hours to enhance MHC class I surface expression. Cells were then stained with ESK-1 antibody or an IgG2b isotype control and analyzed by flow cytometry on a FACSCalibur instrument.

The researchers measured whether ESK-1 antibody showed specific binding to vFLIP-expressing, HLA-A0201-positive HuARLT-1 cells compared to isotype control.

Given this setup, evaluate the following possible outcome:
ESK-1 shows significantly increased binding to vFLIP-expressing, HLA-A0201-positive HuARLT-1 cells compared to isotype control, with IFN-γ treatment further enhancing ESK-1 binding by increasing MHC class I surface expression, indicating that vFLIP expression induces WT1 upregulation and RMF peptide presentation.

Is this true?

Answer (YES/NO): NO